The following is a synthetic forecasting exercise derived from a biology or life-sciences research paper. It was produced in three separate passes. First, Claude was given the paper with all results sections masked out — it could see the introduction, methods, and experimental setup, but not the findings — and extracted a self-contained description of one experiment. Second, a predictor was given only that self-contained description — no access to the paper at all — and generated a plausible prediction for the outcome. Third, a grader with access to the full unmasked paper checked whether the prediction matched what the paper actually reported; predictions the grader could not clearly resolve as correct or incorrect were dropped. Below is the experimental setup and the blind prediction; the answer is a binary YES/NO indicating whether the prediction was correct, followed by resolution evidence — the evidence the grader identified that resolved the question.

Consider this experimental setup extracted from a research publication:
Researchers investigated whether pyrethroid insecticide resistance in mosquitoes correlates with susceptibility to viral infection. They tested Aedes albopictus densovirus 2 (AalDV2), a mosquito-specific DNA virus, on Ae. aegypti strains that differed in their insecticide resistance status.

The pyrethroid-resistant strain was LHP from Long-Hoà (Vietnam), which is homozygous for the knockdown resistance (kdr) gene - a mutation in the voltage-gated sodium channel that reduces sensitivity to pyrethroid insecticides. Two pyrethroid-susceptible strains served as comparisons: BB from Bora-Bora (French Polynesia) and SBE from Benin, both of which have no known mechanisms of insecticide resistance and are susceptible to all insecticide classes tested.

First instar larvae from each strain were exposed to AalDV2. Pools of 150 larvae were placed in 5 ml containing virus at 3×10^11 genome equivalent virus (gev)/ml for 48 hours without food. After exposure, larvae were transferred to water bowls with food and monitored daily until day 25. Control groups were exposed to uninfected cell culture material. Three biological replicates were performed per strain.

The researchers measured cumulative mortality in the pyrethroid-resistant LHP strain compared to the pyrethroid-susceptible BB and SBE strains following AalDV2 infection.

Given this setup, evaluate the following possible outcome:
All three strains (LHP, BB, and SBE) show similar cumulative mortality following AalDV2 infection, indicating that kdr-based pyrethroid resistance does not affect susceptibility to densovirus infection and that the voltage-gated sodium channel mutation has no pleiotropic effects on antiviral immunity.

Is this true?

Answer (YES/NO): NO